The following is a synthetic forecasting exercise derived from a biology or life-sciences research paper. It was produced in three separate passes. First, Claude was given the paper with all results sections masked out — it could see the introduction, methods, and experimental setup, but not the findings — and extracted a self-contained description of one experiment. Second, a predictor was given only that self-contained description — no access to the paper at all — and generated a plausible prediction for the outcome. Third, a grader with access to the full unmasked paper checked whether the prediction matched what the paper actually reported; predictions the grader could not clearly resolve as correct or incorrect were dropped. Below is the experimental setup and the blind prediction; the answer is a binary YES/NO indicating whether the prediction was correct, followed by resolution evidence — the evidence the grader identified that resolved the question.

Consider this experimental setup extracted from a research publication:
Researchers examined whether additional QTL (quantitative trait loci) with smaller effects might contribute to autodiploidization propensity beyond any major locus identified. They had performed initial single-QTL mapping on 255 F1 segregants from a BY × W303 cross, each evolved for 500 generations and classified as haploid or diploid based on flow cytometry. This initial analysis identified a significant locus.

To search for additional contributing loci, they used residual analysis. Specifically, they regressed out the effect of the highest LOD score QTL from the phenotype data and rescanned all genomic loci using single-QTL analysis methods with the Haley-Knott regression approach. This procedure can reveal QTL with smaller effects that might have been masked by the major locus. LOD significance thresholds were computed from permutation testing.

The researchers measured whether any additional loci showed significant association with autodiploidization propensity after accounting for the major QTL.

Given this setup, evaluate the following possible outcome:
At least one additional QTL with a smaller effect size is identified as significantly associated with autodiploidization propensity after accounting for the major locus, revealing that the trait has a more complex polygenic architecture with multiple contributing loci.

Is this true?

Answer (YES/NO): NO